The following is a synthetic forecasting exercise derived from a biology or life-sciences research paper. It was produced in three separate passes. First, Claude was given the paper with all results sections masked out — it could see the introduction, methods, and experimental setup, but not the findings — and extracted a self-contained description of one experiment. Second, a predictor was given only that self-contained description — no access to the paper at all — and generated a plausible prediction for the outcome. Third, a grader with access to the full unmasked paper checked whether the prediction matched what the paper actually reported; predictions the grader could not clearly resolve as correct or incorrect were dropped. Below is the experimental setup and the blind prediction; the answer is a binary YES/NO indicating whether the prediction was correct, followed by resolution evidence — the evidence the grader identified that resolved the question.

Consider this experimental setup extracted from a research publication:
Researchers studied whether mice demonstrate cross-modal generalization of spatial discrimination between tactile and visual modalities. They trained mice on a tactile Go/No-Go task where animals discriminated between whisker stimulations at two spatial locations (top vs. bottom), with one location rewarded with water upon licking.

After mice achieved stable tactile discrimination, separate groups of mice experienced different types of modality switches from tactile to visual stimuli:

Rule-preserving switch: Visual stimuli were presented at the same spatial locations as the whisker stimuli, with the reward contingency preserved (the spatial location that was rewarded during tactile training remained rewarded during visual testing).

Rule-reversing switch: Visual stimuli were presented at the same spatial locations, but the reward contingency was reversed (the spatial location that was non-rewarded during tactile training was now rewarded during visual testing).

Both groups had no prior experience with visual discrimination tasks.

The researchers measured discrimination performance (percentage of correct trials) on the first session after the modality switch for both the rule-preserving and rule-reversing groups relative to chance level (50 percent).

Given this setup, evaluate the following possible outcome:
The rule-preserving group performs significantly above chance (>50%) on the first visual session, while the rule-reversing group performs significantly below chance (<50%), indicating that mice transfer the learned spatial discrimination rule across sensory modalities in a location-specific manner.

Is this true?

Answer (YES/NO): YES